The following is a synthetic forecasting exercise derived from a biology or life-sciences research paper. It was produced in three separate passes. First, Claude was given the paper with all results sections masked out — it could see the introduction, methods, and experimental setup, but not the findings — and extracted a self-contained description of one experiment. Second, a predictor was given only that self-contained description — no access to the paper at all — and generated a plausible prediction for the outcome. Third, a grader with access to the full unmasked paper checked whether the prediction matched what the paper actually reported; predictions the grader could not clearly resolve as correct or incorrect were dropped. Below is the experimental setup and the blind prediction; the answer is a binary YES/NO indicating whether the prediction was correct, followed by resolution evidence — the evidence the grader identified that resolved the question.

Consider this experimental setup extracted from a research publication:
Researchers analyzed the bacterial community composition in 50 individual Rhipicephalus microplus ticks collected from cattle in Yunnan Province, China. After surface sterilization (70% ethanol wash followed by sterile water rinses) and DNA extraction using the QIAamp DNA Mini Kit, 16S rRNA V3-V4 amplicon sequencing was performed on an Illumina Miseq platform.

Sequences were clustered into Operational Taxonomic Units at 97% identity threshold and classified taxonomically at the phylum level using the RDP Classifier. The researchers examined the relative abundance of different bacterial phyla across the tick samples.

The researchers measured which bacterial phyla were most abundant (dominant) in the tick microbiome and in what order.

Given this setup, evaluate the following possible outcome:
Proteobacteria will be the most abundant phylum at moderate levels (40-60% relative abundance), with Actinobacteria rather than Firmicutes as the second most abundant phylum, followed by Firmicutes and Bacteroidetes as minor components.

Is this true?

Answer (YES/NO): NO